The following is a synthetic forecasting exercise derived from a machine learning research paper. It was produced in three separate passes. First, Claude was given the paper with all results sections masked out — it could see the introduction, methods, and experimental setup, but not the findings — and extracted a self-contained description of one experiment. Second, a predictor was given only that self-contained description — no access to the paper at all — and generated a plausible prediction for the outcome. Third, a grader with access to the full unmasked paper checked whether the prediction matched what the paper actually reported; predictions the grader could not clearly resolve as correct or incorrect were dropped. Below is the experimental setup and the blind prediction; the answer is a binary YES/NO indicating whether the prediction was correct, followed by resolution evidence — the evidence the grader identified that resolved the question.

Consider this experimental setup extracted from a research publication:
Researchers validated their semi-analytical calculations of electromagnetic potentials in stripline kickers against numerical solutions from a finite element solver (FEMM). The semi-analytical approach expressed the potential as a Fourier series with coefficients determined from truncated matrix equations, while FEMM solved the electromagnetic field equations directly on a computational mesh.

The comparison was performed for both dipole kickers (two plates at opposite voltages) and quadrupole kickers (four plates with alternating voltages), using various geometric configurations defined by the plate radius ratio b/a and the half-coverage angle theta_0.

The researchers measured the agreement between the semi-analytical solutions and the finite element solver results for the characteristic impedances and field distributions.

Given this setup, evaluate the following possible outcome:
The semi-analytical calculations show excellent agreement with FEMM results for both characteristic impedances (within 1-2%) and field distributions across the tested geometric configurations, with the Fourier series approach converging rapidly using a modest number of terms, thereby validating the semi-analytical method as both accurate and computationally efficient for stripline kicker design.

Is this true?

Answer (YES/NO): NO